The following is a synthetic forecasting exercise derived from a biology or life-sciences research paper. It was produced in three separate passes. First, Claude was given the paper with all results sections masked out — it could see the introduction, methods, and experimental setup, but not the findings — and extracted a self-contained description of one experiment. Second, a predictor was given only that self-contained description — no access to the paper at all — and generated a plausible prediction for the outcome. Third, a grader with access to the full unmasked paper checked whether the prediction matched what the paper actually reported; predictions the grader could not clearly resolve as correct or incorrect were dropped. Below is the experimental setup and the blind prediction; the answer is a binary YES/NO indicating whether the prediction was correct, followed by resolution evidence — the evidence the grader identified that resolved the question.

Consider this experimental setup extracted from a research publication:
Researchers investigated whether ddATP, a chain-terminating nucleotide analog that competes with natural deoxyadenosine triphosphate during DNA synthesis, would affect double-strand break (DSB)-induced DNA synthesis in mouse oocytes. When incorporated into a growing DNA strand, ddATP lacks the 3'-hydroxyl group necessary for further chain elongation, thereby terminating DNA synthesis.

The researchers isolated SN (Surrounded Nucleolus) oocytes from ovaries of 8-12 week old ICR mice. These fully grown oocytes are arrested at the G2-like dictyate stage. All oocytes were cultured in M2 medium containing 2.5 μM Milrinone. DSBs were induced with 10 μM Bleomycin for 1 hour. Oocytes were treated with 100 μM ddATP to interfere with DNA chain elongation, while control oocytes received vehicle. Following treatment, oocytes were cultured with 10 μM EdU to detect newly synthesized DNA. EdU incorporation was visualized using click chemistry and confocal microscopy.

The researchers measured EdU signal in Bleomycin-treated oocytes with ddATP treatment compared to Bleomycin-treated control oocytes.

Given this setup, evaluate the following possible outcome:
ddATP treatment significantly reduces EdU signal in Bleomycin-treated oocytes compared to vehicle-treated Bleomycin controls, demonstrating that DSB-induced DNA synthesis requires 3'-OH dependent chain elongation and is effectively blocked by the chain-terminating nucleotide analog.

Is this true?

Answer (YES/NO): NO